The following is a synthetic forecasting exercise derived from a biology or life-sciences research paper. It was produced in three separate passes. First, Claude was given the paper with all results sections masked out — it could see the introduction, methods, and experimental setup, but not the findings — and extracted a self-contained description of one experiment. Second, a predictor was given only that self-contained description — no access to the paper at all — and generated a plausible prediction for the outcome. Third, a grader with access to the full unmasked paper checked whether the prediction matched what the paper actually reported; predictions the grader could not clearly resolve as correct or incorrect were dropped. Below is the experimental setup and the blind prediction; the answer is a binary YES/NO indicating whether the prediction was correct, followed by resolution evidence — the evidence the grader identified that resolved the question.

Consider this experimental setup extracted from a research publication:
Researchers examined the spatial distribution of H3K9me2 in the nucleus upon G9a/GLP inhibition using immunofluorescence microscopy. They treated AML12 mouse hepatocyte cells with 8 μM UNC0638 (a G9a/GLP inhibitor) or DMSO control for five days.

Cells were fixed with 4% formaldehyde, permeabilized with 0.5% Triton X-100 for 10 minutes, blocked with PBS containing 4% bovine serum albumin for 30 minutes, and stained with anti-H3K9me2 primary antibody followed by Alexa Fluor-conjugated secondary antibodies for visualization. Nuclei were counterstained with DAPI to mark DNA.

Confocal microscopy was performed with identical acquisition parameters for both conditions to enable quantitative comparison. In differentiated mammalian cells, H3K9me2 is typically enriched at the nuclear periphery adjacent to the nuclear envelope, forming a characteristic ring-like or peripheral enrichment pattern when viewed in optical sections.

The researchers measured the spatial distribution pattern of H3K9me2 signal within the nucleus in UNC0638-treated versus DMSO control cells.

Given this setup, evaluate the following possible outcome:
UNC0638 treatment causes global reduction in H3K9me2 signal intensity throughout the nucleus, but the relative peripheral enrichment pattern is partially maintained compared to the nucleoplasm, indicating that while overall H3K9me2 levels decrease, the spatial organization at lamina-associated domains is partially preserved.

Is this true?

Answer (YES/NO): YES